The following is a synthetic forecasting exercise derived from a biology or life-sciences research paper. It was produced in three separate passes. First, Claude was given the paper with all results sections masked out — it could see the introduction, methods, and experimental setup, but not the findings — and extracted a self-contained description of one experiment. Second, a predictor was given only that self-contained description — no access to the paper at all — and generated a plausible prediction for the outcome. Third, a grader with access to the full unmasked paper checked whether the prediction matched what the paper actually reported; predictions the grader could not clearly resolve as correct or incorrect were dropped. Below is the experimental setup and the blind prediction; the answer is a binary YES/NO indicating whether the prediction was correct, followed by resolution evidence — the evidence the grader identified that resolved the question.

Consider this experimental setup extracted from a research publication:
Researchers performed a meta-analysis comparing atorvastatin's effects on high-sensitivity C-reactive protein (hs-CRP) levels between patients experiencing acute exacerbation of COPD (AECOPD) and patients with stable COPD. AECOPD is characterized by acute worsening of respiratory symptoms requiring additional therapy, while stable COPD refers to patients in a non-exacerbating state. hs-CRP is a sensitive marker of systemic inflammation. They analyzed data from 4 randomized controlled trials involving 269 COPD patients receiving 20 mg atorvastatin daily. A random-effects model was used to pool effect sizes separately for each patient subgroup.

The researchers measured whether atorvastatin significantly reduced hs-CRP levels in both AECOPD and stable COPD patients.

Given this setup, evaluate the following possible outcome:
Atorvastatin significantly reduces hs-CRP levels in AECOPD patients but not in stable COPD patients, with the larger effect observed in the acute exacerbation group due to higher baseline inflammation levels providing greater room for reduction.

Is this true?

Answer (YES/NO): NO